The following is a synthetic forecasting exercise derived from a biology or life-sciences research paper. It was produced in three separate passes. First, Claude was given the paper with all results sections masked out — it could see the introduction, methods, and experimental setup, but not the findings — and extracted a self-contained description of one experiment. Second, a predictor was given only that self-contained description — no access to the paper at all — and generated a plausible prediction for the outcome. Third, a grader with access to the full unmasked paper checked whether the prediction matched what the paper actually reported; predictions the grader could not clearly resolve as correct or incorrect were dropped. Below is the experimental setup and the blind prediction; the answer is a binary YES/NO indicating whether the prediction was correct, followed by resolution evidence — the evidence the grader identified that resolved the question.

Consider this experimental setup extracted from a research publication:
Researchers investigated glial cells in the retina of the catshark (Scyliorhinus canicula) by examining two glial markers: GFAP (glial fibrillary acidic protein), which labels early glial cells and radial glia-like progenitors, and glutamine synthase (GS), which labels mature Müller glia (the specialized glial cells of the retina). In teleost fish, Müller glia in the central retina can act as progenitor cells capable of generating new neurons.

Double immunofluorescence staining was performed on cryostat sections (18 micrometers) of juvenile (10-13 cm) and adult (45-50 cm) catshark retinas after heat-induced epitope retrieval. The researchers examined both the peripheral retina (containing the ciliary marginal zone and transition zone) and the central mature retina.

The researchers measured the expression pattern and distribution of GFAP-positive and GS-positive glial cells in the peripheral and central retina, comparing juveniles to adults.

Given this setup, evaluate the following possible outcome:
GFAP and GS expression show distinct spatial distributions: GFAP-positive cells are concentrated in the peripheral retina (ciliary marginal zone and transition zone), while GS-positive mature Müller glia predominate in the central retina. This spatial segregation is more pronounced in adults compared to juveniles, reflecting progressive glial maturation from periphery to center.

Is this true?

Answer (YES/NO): NO